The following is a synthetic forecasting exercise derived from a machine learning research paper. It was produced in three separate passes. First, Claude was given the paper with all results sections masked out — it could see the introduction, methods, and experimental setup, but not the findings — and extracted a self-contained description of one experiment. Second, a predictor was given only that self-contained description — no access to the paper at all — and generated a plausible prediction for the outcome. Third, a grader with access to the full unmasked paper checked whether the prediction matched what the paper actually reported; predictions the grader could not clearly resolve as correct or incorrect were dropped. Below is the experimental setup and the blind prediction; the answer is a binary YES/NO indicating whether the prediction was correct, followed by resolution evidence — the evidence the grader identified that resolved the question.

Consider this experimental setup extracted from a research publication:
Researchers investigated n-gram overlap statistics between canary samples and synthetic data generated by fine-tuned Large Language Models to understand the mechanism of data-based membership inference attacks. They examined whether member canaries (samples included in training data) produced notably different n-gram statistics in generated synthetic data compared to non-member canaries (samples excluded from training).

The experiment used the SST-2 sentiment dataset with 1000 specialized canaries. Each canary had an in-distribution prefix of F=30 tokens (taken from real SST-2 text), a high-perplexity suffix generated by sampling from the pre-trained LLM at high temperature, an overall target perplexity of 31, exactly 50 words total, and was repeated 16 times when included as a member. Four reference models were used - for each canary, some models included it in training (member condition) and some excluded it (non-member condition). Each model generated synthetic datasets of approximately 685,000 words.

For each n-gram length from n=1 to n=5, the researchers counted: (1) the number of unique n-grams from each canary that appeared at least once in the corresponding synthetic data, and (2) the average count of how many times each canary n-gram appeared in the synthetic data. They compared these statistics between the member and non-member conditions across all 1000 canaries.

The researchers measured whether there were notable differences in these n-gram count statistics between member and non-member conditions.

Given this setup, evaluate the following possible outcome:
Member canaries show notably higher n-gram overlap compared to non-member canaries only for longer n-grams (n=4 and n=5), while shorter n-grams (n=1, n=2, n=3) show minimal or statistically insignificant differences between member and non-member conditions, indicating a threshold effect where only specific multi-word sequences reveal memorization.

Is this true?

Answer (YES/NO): NO